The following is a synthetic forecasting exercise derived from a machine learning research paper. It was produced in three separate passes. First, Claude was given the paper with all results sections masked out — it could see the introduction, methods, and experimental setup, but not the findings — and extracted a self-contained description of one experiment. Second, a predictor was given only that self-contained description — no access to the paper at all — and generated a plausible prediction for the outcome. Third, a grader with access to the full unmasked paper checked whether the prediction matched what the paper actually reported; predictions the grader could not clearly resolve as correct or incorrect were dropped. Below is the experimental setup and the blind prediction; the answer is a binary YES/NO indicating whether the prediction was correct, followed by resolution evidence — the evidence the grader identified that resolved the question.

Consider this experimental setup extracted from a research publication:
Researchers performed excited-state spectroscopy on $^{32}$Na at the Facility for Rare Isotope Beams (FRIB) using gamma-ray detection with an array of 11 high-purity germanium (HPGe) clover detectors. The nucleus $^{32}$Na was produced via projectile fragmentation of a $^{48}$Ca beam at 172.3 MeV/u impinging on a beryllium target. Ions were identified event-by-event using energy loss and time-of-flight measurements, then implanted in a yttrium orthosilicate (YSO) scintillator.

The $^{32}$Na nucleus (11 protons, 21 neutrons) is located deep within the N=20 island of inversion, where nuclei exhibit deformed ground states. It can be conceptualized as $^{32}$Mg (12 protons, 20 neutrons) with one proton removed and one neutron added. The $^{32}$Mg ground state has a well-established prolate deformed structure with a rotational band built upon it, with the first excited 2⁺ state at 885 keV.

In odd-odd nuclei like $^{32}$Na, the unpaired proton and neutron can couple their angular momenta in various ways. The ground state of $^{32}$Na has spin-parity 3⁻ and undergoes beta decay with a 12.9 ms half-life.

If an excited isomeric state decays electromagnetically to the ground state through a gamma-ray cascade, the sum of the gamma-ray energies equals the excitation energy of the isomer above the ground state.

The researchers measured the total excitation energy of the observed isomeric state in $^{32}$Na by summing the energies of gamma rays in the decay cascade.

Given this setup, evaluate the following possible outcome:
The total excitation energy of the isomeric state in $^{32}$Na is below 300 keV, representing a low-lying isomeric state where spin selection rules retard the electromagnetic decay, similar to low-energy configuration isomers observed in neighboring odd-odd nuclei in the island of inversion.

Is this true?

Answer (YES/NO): NO